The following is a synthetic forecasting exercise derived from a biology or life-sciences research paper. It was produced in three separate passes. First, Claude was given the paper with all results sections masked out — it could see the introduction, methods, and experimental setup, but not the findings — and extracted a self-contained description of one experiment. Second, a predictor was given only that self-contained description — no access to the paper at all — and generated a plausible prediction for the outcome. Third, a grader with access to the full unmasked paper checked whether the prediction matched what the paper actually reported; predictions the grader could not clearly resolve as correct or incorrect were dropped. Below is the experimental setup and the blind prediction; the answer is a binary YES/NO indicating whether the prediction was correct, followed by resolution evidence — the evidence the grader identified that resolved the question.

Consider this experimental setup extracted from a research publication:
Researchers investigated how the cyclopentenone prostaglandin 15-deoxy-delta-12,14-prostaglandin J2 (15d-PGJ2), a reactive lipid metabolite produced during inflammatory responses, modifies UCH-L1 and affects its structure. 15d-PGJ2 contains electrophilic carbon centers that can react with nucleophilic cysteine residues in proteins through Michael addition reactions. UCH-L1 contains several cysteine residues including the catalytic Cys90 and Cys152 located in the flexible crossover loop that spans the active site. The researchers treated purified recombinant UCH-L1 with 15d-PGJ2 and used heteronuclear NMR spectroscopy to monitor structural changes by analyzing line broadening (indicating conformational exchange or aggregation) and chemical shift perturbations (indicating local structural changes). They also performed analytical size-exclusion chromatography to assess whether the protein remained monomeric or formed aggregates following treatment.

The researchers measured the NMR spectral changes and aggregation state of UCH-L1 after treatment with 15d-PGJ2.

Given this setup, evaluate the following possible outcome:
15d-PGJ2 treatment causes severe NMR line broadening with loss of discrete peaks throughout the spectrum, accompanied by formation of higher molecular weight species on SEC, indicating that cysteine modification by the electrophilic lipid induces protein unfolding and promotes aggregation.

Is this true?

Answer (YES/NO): YES